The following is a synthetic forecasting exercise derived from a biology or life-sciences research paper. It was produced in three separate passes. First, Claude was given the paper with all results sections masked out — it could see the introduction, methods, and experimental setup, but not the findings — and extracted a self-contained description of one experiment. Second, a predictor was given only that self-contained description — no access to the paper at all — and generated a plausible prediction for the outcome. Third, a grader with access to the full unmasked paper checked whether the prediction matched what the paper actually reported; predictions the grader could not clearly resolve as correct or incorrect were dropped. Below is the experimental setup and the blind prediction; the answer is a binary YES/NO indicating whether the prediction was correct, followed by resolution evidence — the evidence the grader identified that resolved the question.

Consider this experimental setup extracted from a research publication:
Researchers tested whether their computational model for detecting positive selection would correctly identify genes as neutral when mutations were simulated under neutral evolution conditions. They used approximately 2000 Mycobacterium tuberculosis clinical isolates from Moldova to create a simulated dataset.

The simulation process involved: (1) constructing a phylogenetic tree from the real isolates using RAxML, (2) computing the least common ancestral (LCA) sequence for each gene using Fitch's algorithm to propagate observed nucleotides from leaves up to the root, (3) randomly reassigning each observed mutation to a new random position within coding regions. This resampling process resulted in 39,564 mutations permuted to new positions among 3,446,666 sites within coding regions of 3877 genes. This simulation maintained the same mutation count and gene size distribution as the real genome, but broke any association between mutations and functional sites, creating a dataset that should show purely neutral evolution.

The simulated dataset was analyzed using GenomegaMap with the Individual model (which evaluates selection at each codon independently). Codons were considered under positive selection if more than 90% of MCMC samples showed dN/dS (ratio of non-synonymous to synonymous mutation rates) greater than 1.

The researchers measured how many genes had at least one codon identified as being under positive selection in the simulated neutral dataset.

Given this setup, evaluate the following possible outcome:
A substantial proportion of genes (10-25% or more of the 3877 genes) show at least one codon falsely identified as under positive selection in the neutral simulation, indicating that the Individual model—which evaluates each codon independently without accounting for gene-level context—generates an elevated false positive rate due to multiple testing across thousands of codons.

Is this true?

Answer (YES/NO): NO